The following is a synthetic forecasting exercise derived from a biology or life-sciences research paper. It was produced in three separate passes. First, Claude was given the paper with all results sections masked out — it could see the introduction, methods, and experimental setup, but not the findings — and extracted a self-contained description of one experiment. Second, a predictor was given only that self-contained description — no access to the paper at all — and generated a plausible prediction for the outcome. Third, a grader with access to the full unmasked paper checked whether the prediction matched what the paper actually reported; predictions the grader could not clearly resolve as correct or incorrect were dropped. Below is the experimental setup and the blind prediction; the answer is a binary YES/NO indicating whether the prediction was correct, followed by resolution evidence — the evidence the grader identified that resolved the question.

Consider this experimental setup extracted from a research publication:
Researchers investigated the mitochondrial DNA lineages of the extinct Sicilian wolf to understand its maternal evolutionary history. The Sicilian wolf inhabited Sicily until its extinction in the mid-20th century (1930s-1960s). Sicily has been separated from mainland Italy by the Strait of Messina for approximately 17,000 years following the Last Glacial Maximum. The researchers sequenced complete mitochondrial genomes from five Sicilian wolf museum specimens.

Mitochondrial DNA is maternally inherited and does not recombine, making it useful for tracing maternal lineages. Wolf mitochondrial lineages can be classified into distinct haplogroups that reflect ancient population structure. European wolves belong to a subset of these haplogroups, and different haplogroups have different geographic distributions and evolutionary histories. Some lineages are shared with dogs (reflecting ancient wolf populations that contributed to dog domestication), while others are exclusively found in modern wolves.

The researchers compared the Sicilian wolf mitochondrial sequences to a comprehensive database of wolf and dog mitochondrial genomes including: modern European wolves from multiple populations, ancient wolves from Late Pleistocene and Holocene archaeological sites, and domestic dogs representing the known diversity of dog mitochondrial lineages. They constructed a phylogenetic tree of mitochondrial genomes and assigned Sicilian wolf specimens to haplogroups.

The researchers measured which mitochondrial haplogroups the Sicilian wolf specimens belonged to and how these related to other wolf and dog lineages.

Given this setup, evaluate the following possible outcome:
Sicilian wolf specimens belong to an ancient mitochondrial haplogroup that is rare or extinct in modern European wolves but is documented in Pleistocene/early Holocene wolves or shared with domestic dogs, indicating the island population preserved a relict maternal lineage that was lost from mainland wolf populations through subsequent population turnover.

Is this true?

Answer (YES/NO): NO